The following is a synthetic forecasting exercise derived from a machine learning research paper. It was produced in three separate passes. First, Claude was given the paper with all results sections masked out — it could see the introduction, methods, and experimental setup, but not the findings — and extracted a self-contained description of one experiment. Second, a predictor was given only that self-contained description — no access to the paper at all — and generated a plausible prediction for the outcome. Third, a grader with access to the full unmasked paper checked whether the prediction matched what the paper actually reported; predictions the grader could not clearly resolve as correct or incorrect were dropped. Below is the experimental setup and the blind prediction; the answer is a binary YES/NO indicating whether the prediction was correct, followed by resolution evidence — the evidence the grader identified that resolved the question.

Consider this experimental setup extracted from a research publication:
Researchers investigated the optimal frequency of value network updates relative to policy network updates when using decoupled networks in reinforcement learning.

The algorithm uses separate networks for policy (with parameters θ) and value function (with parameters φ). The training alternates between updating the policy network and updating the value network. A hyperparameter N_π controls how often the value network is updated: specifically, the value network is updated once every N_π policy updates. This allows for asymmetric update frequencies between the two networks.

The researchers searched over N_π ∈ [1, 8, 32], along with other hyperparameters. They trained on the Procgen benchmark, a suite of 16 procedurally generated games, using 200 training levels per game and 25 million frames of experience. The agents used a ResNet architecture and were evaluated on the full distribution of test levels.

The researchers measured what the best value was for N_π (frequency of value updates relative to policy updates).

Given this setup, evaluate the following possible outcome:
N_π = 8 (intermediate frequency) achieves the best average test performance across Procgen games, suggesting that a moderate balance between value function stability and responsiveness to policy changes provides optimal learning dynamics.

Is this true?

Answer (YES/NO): NO